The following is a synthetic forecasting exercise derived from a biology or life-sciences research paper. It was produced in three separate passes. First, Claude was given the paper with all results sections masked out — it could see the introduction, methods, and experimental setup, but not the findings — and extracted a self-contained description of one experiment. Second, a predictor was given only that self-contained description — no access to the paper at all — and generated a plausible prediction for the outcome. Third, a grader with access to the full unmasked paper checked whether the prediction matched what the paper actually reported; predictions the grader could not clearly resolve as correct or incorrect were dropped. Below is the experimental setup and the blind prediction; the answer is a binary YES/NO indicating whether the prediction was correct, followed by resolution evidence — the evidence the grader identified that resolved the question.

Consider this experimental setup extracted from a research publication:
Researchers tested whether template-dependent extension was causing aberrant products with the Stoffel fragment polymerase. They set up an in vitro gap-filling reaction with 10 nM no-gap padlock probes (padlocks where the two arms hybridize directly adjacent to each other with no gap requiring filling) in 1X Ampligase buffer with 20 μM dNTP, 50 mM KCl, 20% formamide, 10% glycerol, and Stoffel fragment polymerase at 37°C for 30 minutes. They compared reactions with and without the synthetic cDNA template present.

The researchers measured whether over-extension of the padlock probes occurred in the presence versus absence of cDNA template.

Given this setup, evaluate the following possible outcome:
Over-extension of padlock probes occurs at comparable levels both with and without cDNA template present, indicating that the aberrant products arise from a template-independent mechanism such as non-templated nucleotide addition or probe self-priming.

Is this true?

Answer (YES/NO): NO